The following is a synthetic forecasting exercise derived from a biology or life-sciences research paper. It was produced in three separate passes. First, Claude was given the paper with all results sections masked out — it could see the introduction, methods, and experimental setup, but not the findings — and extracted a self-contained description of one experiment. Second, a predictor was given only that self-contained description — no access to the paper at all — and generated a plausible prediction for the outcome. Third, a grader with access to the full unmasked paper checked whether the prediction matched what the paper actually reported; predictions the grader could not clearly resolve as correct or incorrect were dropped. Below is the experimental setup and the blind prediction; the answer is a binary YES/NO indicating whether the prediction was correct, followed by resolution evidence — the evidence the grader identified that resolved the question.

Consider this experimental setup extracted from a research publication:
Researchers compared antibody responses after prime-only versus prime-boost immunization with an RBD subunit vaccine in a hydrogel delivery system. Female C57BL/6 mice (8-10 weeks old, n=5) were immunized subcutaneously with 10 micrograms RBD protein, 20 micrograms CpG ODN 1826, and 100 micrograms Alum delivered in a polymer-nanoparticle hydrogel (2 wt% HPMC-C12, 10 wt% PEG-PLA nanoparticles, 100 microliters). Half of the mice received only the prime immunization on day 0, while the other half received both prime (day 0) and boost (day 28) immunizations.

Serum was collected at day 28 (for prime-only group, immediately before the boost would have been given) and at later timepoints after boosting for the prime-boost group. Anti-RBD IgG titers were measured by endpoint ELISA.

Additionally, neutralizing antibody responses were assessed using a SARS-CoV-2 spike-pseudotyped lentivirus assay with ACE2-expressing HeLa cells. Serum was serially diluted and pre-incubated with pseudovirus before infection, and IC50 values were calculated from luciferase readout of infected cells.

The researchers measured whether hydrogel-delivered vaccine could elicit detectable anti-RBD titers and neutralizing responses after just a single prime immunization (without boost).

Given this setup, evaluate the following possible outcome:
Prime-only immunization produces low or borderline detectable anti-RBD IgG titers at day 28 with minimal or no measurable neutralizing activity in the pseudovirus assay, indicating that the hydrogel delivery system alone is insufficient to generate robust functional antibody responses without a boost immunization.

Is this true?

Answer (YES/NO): NO